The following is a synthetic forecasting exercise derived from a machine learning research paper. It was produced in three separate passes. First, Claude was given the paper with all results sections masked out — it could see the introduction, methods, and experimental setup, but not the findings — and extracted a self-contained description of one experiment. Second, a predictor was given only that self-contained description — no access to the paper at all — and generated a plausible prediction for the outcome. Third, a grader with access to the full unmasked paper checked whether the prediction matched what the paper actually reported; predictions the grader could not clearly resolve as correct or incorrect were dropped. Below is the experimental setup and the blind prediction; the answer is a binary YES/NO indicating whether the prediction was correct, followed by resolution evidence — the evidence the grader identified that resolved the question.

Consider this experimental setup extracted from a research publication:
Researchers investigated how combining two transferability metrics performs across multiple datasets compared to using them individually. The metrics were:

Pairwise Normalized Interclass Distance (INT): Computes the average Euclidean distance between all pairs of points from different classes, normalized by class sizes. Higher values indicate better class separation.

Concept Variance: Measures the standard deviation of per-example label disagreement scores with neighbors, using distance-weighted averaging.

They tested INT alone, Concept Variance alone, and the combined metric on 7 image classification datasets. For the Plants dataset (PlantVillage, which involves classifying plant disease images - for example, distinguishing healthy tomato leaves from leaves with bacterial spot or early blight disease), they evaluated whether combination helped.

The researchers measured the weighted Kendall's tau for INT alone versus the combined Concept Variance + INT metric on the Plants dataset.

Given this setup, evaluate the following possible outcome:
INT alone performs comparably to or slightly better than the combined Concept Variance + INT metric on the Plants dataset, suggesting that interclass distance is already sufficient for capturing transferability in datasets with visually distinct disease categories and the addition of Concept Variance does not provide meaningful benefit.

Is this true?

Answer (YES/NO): NO